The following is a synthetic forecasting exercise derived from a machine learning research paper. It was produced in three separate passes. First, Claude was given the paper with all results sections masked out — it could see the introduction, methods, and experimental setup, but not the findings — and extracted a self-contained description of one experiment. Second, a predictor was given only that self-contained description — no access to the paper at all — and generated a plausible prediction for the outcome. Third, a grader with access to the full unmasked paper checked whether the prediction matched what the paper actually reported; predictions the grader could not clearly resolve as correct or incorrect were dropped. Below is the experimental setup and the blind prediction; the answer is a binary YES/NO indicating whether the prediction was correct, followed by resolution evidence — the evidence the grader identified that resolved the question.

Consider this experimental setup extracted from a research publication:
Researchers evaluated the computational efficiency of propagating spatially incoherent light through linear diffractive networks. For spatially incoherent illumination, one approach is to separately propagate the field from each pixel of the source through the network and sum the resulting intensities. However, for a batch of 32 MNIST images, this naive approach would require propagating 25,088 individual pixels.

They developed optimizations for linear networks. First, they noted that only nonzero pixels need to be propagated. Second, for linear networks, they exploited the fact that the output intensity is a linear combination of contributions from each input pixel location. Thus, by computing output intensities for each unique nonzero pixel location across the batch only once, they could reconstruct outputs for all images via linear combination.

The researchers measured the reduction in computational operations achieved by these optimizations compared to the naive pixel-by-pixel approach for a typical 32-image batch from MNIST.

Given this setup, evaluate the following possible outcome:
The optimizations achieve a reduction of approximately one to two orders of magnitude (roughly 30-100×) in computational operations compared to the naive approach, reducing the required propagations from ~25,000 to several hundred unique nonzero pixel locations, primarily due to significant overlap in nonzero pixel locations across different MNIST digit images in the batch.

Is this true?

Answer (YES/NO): YES